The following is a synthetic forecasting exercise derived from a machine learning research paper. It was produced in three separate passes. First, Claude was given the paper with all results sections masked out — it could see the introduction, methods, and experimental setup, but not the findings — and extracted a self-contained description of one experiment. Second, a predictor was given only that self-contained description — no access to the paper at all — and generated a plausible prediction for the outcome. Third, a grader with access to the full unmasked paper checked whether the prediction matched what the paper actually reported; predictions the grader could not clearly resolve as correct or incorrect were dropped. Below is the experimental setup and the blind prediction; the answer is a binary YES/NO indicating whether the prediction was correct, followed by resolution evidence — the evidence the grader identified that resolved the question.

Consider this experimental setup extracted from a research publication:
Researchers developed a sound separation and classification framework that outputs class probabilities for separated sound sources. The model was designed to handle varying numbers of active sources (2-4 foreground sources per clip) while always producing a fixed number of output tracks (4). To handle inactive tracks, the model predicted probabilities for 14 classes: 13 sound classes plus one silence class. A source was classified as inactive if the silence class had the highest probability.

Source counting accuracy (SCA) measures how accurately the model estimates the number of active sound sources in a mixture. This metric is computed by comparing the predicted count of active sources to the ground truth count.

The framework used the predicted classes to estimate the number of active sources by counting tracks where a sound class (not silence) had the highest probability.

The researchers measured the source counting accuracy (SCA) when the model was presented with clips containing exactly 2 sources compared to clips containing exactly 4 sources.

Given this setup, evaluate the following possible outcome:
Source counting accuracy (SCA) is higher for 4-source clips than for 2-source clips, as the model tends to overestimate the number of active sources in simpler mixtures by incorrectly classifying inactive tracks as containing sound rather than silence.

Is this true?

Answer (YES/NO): NO